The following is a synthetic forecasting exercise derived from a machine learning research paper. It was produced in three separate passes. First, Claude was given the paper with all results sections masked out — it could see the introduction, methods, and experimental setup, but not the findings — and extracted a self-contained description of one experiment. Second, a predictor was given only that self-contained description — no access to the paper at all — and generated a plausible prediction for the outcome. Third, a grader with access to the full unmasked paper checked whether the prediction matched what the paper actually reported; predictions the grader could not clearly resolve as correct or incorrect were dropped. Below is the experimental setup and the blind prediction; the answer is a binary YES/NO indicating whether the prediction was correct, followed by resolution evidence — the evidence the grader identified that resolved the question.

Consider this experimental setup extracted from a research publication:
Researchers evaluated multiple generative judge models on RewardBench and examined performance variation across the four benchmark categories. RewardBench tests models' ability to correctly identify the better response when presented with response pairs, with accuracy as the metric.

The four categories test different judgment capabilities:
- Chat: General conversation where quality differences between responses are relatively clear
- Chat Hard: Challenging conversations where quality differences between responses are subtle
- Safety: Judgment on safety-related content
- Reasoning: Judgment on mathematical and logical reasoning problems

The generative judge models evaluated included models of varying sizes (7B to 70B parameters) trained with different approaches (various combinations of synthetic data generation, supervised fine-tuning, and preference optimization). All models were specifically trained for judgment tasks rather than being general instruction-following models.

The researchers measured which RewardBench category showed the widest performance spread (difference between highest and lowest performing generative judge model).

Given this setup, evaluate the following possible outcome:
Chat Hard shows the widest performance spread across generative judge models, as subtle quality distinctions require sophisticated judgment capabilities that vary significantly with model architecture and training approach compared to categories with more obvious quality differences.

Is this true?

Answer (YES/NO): YES